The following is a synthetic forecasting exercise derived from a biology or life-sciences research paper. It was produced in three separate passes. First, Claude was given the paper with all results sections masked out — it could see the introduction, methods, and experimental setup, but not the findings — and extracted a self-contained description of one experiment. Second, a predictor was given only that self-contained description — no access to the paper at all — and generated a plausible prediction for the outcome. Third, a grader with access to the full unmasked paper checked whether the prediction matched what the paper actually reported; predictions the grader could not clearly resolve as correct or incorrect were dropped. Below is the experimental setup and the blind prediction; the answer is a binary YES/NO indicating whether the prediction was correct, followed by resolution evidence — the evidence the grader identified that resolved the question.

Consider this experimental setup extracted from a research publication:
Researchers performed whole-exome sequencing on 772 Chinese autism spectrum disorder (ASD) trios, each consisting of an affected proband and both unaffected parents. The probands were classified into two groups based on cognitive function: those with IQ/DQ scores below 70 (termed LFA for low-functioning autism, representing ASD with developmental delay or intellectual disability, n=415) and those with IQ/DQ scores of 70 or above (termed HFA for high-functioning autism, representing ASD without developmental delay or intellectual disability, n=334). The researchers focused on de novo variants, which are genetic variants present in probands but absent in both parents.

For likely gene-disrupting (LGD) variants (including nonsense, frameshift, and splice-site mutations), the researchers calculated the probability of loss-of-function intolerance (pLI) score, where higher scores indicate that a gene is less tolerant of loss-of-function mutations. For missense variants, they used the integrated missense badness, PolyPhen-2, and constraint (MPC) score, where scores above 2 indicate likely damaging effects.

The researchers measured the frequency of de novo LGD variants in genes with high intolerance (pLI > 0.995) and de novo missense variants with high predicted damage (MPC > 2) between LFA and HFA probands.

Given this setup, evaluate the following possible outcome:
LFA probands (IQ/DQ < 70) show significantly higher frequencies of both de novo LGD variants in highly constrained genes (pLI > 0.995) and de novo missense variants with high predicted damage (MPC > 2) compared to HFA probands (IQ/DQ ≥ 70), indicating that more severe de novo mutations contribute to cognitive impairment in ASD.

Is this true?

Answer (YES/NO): YES